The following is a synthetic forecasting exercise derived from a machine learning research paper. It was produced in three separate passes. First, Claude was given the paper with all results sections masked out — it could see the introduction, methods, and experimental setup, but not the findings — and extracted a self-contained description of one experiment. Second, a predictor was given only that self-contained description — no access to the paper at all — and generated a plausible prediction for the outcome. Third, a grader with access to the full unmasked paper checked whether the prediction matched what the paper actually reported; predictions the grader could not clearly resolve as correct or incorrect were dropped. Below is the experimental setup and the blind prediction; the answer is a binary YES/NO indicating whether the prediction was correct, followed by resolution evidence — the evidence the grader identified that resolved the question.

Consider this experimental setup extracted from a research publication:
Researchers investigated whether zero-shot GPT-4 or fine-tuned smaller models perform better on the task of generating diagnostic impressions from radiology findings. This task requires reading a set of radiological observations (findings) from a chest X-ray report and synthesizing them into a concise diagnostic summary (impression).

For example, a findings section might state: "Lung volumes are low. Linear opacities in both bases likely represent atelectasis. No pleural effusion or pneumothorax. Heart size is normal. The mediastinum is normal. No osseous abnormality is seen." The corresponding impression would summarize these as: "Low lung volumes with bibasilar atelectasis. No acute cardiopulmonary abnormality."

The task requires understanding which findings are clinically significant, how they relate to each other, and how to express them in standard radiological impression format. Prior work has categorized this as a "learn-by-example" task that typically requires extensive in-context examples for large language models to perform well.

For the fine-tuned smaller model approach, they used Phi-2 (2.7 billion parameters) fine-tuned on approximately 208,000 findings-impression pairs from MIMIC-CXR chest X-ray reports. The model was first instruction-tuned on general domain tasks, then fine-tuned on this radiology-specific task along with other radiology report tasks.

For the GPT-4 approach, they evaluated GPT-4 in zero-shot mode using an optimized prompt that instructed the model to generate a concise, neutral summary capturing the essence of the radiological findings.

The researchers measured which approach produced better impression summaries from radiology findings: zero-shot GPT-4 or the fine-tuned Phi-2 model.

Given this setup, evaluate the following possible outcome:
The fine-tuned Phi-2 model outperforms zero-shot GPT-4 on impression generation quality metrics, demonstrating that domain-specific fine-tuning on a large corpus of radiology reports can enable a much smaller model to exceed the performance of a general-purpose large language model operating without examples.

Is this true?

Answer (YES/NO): YES